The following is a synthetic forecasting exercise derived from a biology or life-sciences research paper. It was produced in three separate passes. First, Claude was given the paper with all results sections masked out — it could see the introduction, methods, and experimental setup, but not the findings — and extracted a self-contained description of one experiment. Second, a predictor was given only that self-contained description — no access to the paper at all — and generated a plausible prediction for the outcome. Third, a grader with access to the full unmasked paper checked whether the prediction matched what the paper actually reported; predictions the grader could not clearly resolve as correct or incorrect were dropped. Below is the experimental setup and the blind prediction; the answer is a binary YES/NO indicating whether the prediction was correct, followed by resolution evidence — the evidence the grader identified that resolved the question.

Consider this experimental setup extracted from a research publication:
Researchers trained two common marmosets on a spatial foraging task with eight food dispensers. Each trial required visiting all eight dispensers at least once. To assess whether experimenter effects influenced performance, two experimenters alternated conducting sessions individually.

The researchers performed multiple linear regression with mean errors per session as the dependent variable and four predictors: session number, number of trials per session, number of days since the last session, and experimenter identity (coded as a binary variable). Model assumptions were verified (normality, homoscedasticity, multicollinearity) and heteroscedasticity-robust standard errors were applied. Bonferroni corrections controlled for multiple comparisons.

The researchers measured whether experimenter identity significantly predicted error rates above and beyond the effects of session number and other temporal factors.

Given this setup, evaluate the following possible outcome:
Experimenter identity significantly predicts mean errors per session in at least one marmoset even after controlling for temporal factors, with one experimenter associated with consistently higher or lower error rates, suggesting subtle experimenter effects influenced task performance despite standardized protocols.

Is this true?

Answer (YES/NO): NO